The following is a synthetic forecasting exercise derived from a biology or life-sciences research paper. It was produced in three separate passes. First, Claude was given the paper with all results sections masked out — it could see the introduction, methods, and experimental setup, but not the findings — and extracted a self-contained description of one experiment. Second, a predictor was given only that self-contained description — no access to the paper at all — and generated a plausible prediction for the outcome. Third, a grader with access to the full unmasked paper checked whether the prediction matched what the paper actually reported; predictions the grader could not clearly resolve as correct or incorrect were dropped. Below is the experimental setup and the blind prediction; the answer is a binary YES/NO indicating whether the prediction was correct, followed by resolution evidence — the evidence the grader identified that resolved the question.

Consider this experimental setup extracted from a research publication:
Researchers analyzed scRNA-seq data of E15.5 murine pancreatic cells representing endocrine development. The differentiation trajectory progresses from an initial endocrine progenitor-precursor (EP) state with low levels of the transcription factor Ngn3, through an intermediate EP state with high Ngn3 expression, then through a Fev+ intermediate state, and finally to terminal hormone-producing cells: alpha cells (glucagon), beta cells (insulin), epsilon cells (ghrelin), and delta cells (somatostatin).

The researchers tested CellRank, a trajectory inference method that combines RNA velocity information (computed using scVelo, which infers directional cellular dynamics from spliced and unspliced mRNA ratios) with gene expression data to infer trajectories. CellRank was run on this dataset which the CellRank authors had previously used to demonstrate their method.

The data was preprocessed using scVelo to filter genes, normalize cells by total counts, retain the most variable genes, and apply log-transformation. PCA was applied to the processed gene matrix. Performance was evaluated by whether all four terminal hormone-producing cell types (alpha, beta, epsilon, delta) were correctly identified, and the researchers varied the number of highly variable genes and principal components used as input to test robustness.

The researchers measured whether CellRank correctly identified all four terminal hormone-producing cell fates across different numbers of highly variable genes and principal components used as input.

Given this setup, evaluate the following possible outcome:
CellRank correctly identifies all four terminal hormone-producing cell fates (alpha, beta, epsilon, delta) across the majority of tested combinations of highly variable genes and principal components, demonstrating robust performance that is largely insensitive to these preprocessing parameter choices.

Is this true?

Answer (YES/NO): NO